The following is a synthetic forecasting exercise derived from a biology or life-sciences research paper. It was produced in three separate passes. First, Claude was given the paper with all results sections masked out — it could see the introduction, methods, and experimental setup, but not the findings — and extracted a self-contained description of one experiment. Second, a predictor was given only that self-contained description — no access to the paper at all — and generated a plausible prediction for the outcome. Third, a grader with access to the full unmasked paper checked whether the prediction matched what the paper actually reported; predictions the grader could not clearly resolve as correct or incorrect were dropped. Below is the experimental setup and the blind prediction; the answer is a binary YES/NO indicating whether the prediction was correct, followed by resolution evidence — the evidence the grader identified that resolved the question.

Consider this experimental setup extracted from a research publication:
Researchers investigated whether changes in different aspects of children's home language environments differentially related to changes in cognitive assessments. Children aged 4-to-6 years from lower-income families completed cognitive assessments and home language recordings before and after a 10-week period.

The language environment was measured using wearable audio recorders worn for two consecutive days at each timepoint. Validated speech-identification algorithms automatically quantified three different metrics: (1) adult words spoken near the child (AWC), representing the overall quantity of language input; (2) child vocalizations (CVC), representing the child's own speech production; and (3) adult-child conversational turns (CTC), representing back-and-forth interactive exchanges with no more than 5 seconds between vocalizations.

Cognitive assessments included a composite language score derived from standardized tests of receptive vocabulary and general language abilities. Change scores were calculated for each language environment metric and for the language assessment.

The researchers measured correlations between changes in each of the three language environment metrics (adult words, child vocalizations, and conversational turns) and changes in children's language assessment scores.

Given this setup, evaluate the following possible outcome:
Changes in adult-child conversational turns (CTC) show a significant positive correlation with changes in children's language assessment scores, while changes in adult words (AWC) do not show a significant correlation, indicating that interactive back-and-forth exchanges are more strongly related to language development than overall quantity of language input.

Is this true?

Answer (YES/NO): YES